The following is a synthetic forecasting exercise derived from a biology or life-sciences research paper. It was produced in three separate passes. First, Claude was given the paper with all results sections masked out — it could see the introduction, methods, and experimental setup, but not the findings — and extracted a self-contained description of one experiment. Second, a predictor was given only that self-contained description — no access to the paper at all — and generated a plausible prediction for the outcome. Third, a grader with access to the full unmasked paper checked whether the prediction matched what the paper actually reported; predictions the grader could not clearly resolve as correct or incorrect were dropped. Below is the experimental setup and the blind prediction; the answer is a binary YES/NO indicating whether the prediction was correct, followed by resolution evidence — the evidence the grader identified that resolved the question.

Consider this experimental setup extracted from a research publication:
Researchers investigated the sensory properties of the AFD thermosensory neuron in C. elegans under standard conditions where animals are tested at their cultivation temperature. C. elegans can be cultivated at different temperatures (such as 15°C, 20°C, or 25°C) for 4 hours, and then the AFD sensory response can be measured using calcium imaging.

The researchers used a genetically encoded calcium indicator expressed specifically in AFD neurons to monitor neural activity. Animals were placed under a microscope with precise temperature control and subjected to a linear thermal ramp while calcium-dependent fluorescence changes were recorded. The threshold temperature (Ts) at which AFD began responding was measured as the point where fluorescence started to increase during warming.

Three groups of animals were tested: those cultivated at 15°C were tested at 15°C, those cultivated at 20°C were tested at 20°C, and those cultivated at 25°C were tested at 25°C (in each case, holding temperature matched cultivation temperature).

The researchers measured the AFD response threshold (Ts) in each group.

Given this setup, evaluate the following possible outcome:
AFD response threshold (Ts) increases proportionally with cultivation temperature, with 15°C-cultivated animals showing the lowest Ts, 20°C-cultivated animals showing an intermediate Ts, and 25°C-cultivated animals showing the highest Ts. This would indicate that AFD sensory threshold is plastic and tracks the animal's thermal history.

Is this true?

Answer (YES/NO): YES